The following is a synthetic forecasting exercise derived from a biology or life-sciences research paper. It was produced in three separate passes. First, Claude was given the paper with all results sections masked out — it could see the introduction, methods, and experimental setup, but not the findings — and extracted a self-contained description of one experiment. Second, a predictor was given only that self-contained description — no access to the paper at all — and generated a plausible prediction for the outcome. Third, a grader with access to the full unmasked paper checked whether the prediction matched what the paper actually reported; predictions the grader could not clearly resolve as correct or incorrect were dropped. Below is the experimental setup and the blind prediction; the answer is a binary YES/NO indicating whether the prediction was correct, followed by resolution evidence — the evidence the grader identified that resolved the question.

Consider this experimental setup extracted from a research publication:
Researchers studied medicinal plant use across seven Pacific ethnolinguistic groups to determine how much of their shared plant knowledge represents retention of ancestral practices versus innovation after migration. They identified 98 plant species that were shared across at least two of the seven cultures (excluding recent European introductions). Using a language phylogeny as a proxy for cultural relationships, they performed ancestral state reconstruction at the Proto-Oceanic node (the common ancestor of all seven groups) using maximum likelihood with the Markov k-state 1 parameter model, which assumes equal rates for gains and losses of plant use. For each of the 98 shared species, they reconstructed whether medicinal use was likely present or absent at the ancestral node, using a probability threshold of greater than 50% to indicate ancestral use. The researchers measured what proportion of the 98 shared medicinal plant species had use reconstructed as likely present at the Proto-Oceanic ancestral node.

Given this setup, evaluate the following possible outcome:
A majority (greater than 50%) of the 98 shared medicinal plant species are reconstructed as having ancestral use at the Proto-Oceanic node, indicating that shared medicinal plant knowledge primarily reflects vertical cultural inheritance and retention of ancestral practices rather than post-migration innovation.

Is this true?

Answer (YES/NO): NO